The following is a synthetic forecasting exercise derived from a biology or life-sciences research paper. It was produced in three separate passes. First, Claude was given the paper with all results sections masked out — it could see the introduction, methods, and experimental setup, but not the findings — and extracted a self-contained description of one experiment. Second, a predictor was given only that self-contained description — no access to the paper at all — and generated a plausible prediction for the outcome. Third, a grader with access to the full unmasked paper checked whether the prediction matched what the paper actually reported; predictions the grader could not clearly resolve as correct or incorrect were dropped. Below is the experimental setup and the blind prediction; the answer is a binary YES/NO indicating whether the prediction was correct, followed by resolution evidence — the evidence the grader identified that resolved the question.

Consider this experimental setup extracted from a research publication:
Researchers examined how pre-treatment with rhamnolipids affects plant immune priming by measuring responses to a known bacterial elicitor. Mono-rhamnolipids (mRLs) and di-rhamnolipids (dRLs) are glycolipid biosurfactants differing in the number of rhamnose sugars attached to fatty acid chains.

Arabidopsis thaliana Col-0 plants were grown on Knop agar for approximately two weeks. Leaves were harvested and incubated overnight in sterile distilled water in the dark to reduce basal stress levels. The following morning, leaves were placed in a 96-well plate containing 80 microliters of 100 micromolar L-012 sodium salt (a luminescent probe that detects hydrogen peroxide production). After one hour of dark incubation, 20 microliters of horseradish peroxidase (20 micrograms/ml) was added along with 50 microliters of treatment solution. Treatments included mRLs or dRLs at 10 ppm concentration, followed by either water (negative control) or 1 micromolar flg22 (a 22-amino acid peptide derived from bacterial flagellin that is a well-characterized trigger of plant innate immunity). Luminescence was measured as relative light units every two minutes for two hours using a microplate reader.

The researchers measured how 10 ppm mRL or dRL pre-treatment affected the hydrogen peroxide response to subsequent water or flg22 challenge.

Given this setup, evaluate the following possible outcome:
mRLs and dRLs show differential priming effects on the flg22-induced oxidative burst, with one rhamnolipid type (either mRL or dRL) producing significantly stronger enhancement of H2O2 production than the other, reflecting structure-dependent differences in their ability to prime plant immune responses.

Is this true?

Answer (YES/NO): YES